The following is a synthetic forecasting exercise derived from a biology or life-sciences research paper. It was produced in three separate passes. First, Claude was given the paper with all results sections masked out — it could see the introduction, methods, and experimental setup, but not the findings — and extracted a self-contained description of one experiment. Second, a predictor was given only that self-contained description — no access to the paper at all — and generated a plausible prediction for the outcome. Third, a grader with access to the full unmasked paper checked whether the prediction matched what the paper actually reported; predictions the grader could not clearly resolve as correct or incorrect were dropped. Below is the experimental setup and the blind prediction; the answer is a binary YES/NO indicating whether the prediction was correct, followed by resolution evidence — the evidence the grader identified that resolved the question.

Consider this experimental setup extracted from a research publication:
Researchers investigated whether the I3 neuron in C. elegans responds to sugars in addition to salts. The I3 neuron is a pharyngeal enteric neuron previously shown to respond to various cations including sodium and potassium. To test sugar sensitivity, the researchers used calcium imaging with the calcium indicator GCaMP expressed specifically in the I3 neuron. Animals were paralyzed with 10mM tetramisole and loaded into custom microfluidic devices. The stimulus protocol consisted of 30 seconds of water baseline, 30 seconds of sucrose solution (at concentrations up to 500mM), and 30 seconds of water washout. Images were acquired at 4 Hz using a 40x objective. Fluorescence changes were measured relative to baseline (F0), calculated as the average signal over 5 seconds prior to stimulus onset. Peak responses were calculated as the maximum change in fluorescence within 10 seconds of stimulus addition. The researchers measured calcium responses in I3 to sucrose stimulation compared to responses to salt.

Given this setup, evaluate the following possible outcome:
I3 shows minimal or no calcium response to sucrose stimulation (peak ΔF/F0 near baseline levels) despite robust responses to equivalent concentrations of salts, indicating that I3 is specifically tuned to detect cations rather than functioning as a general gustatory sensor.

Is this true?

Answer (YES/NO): YES